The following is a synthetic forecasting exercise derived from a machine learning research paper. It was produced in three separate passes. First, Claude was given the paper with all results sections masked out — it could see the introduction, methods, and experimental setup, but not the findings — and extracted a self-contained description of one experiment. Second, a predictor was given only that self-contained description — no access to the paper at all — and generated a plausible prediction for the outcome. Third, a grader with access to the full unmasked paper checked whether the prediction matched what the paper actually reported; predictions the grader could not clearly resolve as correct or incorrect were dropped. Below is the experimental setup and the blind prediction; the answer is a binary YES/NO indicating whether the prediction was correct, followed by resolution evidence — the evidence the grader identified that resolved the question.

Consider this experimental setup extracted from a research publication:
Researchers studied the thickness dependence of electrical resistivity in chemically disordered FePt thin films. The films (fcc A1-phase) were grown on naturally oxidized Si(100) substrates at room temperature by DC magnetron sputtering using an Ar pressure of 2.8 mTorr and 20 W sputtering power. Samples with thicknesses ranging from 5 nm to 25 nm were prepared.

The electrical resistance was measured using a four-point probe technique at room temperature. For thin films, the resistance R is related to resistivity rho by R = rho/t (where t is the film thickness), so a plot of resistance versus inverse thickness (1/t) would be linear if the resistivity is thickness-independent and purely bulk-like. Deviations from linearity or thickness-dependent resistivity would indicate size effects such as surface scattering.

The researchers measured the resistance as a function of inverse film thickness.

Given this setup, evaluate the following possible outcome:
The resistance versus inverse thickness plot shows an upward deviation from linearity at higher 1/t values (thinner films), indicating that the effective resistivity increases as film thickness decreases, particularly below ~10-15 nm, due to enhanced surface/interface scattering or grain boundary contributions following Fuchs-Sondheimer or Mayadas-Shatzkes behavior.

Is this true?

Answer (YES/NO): NO